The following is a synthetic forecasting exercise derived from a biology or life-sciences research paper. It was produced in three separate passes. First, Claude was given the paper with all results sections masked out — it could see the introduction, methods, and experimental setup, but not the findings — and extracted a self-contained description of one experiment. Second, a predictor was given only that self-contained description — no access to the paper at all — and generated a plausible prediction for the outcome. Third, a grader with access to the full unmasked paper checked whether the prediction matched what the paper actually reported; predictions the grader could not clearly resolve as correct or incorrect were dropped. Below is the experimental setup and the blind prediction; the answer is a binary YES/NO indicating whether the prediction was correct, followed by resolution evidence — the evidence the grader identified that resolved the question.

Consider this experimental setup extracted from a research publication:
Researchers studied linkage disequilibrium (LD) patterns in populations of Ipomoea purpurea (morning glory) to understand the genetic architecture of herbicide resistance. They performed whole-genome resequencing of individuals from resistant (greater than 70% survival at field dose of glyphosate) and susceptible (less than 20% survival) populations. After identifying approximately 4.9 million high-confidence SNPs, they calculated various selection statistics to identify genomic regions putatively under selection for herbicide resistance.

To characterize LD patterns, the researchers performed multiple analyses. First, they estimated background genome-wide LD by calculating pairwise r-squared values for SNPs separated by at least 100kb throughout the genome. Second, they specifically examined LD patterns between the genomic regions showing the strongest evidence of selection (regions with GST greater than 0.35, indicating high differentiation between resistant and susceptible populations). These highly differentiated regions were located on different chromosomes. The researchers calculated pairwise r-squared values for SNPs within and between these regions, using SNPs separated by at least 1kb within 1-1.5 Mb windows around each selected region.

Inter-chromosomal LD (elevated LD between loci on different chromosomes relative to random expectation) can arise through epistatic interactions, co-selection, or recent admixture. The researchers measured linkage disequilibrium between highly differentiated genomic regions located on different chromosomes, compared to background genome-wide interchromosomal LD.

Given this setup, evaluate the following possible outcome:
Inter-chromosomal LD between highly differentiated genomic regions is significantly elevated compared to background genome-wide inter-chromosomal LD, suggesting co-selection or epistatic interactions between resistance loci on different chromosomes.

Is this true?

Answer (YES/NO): YES